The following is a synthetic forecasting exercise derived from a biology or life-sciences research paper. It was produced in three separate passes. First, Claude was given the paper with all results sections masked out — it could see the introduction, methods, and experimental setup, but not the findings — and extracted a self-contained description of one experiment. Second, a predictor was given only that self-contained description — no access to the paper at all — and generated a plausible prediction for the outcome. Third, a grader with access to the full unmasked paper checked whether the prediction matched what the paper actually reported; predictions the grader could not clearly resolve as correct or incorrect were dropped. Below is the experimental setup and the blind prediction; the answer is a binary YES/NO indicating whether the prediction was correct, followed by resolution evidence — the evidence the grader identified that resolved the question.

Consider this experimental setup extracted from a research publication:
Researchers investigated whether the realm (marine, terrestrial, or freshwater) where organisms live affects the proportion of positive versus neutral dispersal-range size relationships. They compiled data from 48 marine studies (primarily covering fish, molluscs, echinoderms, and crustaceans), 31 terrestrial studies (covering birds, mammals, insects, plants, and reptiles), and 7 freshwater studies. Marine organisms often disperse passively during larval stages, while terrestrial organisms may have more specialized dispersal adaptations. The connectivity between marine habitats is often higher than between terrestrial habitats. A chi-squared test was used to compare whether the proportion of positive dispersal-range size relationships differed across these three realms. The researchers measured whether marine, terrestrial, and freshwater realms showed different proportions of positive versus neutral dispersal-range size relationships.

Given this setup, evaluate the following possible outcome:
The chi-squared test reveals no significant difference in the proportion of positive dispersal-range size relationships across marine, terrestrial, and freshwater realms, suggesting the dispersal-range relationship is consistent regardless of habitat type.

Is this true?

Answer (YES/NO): YES